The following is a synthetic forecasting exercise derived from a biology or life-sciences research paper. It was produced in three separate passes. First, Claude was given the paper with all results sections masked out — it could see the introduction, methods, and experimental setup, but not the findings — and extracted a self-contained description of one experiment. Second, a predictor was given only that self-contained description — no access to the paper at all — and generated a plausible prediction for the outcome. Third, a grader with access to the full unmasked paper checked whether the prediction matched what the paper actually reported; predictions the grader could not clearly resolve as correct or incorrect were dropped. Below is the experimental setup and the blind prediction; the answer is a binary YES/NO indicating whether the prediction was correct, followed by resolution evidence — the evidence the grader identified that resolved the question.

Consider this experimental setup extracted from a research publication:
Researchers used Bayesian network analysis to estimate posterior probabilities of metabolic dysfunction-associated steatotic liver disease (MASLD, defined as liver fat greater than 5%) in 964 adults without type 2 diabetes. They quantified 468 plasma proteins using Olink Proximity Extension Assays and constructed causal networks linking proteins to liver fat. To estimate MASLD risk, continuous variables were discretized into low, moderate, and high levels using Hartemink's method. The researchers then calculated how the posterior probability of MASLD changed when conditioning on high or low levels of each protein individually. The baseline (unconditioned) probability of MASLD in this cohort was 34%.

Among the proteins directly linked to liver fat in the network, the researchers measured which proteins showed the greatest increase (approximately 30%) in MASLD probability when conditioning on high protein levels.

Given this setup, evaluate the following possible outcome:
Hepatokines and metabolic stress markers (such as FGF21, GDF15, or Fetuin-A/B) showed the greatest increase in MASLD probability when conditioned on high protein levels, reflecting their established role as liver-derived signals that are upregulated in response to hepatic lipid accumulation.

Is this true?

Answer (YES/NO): NO